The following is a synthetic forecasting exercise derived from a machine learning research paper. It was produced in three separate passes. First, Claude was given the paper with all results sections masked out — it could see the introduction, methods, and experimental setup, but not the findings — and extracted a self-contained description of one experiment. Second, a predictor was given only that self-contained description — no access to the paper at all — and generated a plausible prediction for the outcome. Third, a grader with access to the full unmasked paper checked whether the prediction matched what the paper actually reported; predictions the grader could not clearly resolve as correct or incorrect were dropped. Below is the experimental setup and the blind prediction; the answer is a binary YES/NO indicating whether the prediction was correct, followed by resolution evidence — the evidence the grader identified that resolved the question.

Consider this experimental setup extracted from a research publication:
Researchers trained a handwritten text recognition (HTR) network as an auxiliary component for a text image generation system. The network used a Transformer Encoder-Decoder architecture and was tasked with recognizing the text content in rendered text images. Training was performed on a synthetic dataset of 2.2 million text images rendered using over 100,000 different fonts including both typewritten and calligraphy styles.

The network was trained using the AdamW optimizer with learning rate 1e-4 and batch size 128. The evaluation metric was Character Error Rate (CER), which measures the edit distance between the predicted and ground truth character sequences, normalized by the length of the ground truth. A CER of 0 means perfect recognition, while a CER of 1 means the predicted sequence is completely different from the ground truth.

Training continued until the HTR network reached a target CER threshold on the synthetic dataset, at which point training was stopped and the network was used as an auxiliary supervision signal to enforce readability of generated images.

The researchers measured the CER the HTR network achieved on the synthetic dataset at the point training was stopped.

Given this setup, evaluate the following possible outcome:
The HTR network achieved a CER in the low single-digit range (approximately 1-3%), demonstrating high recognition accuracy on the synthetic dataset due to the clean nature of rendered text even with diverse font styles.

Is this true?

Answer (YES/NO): NO